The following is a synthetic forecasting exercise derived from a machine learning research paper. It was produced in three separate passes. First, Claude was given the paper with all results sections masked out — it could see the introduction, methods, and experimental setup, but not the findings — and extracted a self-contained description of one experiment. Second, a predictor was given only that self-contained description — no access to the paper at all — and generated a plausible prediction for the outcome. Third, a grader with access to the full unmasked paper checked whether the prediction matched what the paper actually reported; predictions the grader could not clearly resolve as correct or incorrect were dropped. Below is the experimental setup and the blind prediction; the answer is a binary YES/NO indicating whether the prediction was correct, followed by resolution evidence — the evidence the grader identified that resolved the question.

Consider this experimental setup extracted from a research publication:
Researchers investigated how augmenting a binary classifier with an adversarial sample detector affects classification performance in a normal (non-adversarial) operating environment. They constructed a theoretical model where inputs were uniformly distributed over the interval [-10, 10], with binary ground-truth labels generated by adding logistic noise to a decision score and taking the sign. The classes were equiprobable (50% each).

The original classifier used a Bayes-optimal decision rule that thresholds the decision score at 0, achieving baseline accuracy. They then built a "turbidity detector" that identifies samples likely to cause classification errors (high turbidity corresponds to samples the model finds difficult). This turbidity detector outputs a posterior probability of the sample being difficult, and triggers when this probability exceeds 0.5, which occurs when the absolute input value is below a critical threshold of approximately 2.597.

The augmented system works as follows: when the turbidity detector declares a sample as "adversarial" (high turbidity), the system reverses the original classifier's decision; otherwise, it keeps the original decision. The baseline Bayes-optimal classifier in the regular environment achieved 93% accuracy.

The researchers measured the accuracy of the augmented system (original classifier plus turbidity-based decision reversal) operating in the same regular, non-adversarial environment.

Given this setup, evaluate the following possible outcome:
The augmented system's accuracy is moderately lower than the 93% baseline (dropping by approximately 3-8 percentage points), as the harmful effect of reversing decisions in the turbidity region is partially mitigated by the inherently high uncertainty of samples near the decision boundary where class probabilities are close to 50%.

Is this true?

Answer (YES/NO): NO